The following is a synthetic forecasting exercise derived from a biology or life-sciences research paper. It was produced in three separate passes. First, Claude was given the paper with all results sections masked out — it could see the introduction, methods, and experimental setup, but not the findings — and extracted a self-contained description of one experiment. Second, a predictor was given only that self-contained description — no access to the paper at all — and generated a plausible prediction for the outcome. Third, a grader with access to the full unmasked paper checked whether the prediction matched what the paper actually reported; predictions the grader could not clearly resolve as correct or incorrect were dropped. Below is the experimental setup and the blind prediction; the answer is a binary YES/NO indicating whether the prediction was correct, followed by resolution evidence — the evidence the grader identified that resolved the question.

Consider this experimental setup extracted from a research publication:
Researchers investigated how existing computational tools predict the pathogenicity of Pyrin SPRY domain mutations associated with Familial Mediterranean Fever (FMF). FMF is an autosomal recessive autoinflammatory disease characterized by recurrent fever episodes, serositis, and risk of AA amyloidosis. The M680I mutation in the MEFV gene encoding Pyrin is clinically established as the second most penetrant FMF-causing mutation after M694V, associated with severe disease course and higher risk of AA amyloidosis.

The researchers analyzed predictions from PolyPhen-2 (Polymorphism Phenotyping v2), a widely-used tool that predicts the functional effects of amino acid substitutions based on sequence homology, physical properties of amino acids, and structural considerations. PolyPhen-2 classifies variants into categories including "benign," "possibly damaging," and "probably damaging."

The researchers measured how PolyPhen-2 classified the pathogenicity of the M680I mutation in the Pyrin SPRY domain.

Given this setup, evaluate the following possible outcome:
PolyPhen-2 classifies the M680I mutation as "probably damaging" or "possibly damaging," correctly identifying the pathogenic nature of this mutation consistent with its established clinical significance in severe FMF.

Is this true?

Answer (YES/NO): NO